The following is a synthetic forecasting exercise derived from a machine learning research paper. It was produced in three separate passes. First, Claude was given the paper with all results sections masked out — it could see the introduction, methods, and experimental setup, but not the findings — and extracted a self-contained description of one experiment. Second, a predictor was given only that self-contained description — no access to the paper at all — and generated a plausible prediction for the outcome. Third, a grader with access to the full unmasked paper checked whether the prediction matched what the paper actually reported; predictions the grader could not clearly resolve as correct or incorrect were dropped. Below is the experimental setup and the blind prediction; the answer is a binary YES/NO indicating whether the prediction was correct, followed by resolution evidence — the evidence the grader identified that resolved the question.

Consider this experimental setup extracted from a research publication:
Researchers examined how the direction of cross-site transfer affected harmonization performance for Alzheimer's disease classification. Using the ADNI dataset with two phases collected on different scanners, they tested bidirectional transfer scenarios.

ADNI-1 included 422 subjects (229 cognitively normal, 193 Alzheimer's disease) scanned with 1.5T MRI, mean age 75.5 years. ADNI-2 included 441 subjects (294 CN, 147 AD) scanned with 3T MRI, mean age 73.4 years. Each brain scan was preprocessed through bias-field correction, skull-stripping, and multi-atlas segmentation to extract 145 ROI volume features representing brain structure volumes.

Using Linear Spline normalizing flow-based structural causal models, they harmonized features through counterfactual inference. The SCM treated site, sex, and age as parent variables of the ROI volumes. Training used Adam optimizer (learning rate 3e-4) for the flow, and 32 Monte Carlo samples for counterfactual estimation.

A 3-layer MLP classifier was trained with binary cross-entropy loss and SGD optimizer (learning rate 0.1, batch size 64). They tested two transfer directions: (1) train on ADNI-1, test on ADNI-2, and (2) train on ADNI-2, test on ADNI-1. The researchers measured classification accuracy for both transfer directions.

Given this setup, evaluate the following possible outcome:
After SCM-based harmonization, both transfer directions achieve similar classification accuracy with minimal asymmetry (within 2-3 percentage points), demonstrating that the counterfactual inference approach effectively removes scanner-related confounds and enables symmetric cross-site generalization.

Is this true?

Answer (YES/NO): YES